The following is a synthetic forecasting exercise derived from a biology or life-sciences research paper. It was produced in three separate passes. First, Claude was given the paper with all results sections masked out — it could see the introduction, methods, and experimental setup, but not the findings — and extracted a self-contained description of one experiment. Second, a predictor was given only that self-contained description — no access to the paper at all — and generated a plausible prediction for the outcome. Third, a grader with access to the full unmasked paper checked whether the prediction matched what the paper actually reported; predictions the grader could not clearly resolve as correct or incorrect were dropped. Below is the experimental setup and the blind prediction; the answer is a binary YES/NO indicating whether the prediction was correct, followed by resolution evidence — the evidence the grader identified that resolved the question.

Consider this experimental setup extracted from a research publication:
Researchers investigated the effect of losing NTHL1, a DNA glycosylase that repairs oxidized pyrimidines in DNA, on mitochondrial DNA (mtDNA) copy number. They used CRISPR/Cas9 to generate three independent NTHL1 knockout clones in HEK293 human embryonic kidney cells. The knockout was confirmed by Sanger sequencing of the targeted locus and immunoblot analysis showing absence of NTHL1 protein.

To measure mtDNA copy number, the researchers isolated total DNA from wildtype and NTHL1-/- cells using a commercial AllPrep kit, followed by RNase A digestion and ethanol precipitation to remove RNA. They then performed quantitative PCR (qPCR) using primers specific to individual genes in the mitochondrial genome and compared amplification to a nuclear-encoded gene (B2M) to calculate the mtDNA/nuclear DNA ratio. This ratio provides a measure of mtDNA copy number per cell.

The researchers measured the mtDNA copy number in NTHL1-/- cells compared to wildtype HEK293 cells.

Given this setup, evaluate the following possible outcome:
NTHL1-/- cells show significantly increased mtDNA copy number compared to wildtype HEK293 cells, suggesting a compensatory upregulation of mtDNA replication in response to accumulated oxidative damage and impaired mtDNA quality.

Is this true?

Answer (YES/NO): YES